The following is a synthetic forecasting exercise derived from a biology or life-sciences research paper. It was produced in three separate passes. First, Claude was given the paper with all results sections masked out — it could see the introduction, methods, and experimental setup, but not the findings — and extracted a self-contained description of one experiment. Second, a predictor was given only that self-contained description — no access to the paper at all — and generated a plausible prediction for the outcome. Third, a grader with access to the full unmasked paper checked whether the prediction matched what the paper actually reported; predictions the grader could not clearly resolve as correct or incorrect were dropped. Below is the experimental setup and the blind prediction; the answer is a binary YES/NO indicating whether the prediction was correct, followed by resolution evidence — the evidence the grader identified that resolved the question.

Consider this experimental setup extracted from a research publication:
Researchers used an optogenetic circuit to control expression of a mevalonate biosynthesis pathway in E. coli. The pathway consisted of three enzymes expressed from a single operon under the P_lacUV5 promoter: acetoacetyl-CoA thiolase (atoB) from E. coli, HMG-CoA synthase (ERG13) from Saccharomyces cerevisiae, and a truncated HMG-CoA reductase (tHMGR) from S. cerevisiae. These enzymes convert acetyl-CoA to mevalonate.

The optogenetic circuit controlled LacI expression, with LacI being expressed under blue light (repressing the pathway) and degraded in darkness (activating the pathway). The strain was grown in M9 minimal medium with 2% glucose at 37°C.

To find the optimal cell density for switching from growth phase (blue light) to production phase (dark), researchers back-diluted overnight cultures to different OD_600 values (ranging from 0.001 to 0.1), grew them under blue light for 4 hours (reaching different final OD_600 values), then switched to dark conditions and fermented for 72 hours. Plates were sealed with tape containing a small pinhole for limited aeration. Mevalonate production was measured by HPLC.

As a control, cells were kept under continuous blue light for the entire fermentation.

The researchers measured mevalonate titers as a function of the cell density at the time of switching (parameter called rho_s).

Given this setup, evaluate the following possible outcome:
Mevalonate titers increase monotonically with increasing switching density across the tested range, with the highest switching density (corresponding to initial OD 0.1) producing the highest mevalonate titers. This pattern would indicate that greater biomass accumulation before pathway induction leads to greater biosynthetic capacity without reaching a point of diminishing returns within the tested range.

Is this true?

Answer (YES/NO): NO